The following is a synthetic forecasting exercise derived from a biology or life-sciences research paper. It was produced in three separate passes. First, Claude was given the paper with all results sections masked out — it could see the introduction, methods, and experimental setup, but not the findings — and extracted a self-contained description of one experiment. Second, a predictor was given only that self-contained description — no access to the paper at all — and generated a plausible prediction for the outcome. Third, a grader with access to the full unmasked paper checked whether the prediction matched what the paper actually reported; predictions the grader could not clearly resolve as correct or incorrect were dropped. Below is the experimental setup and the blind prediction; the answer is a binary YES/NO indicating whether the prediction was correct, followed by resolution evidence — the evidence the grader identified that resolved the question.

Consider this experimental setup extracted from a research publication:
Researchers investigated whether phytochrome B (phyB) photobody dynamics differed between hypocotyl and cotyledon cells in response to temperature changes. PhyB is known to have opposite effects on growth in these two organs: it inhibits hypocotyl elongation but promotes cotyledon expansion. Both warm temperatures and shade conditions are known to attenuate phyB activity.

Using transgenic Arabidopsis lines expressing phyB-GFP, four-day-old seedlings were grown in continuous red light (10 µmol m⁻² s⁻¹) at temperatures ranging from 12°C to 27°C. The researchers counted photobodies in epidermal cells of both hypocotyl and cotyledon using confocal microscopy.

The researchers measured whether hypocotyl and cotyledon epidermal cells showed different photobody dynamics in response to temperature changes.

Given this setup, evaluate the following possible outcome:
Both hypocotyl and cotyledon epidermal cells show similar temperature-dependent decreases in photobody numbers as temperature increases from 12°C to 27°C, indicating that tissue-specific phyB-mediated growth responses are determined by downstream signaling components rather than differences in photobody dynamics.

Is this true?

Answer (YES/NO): YES